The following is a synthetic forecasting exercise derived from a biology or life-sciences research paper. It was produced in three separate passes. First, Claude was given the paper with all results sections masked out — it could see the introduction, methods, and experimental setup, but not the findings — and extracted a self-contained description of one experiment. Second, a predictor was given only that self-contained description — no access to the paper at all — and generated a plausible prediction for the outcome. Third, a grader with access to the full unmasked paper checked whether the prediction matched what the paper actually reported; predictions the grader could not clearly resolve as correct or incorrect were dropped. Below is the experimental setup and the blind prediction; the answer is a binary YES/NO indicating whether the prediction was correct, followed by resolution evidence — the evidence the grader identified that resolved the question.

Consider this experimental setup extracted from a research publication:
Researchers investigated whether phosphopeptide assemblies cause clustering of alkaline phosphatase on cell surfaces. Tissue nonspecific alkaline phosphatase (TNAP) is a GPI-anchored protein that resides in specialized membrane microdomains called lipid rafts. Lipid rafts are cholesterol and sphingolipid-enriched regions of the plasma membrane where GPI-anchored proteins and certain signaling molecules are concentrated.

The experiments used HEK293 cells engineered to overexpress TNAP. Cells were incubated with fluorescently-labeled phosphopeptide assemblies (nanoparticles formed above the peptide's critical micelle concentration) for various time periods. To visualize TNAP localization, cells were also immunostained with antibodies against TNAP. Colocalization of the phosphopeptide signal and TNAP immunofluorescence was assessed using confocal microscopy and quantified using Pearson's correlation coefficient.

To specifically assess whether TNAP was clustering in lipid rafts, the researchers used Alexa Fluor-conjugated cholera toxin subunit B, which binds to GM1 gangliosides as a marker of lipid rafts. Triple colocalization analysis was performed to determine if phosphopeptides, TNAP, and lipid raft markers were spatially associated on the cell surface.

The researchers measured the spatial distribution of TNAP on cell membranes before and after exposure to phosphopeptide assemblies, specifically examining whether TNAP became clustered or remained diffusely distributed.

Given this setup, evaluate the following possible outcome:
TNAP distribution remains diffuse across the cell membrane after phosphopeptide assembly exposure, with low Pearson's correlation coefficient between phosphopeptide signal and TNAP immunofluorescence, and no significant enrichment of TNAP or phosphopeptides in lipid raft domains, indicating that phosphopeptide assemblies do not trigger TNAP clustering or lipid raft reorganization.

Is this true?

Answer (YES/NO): NO